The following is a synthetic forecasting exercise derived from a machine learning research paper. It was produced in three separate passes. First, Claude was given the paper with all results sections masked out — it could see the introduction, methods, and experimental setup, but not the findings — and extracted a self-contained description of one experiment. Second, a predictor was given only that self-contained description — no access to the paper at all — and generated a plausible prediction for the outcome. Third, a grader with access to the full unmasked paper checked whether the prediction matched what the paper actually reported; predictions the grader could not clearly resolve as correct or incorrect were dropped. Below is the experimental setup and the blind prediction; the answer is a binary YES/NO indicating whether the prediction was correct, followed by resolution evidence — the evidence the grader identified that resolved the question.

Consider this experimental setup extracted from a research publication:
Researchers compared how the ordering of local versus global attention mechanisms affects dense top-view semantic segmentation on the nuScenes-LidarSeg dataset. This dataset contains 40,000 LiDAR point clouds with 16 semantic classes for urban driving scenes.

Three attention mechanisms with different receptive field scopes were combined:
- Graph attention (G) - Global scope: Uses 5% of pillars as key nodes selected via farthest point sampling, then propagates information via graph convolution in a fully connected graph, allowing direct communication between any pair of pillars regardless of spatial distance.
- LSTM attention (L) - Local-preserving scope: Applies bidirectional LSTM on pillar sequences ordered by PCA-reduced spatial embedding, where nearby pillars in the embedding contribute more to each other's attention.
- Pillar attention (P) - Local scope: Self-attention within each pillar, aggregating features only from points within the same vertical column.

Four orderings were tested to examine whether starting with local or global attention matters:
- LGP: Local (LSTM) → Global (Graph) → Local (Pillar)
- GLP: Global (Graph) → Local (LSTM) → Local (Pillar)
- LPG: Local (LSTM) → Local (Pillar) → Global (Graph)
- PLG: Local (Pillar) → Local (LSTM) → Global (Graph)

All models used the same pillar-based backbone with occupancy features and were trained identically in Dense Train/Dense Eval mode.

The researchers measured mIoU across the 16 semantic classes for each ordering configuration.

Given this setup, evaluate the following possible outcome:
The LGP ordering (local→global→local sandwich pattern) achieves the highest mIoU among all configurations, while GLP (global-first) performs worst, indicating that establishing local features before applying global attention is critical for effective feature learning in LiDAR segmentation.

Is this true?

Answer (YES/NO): YES